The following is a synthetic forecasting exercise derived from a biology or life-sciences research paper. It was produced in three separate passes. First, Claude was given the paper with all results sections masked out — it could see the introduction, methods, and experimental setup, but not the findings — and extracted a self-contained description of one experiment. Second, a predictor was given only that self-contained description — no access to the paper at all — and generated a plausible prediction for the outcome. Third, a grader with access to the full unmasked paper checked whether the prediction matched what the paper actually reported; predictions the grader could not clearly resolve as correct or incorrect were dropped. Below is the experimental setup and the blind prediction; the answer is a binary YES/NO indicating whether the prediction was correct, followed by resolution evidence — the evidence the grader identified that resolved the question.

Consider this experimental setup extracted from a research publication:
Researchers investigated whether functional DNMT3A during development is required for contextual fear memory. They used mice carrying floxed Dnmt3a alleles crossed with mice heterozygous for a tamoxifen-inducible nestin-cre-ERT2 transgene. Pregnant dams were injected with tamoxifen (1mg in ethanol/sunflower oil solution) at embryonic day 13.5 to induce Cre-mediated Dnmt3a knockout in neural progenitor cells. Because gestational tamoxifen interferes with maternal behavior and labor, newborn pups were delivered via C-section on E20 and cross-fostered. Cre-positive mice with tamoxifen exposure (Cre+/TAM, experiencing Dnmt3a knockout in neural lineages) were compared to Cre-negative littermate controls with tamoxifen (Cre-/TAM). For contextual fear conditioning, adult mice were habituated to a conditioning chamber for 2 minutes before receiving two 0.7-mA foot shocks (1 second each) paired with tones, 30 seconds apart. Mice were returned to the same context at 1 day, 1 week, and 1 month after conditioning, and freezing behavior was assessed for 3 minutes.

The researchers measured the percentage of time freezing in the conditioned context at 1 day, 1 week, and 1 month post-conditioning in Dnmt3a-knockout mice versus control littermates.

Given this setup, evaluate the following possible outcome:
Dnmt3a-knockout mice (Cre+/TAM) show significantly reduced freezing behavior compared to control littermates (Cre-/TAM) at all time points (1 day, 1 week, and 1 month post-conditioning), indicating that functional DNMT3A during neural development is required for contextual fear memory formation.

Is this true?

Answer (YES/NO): NO